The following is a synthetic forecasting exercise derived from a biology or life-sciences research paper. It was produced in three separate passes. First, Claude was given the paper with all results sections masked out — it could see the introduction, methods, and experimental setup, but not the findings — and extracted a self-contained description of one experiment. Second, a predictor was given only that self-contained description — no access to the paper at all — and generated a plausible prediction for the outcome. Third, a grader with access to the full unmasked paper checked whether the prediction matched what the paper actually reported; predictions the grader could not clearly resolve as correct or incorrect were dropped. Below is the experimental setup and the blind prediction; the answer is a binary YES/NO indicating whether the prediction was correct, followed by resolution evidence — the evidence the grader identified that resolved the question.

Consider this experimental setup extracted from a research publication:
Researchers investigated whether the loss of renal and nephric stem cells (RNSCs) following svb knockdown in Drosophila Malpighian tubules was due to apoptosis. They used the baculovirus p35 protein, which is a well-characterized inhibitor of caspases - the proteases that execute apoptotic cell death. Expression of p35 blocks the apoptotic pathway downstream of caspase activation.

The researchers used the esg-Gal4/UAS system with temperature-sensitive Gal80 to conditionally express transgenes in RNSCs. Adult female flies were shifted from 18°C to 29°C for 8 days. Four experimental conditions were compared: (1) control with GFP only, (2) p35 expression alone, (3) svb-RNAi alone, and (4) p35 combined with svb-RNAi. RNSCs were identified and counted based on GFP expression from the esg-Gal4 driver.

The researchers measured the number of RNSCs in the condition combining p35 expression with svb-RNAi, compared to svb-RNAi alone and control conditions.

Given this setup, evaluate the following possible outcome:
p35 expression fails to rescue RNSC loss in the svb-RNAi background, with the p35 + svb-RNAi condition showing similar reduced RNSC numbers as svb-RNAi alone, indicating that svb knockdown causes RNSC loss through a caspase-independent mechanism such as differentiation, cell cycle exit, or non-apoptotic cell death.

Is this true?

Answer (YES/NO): NO